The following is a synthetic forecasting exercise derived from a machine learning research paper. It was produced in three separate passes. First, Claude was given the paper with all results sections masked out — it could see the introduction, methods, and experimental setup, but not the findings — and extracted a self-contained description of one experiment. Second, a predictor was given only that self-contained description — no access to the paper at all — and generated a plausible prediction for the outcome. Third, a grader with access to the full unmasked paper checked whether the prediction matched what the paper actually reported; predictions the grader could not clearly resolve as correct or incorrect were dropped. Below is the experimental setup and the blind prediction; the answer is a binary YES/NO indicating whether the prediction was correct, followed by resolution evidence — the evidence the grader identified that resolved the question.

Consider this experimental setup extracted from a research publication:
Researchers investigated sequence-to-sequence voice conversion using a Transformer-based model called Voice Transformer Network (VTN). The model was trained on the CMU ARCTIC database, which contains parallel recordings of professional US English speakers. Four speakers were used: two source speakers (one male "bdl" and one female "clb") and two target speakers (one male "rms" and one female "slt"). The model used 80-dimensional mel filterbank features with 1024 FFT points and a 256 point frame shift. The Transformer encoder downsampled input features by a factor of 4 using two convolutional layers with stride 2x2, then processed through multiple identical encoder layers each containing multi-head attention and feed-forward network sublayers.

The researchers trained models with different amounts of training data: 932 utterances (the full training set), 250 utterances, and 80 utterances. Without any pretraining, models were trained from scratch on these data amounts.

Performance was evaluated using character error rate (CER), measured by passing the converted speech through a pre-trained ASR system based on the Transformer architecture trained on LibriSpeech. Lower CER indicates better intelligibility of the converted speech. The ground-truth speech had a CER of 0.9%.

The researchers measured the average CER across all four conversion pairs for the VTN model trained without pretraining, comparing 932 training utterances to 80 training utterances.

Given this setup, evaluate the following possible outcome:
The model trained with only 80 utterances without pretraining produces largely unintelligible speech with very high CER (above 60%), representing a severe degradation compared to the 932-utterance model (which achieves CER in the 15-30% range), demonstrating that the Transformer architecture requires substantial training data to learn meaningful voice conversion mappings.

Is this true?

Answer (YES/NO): YES